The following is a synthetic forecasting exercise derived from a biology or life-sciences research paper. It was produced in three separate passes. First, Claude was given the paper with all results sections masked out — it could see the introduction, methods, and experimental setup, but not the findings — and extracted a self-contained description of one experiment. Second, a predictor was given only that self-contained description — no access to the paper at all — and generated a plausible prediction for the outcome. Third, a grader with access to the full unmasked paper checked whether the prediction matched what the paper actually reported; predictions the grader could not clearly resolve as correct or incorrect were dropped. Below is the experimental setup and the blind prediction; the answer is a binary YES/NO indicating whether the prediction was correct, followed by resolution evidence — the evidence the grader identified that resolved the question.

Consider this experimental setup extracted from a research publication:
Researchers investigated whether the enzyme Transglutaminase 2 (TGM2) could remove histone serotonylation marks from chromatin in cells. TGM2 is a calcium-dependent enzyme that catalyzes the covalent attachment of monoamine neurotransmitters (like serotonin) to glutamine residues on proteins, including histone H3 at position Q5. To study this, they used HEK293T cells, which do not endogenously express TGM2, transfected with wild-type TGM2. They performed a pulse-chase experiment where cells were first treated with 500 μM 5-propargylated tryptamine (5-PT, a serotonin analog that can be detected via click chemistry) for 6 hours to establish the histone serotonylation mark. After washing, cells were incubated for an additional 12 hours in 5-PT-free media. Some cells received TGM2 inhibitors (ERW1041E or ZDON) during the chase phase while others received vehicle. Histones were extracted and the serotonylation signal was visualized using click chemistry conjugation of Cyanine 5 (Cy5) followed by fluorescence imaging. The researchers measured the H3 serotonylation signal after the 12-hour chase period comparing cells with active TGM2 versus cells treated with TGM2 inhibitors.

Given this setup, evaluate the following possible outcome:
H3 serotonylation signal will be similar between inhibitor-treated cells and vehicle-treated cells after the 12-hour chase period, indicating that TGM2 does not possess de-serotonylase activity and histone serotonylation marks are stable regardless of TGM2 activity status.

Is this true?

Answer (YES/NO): NO